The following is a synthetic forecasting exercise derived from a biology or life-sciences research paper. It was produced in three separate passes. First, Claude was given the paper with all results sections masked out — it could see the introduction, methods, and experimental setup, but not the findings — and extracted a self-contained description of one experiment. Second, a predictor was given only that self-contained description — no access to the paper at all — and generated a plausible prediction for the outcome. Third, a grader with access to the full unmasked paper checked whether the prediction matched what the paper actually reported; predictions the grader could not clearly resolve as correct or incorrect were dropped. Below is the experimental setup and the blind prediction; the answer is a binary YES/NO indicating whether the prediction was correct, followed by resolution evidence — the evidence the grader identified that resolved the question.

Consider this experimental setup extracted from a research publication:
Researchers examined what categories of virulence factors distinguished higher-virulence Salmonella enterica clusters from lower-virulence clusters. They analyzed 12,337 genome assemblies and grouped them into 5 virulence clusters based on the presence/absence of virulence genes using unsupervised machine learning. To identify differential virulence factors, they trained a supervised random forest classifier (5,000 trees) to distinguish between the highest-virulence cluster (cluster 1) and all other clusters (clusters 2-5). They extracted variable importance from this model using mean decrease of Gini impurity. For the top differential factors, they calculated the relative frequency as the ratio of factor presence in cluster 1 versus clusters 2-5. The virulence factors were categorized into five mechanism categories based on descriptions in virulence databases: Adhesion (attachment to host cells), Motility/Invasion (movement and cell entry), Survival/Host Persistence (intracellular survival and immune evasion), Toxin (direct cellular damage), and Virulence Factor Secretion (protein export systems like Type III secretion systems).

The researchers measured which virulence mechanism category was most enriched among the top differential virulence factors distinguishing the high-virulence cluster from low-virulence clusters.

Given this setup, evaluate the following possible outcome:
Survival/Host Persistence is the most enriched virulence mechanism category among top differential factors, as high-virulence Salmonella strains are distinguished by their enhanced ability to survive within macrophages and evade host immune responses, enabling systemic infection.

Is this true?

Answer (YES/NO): NO